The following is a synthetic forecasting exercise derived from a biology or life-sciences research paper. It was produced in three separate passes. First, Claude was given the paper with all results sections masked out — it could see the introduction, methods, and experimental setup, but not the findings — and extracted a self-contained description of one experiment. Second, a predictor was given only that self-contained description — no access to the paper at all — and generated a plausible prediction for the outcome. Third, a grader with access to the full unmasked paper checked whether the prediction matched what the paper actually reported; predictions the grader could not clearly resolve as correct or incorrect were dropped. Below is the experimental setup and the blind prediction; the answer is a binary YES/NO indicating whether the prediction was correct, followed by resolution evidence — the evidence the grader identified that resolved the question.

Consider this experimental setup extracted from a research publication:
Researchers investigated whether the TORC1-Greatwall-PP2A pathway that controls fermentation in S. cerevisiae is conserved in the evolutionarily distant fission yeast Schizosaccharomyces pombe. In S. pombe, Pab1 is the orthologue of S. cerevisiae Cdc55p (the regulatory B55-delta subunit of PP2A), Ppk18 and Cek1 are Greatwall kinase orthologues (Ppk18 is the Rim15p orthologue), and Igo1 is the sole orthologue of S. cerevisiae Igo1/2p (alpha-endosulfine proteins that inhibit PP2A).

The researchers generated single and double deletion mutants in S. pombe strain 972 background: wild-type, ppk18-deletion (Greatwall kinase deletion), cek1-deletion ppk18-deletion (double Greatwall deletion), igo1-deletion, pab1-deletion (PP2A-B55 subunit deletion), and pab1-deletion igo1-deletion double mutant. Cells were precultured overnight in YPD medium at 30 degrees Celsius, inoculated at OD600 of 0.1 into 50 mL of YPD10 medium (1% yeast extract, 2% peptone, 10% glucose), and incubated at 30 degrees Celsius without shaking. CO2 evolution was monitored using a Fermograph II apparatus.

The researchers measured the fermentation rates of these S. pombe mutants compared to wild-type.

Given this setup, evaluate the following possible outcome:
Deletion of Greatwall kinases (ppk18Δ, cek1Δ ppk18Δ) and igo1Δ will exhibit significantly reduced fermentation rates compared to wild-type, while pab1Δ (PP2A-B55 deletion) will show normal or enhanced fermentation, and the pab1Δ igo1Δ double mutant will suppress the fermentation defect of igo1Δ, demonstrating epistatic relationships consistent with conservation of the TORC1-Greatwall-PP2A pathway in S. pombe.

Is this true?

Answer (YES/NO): NO